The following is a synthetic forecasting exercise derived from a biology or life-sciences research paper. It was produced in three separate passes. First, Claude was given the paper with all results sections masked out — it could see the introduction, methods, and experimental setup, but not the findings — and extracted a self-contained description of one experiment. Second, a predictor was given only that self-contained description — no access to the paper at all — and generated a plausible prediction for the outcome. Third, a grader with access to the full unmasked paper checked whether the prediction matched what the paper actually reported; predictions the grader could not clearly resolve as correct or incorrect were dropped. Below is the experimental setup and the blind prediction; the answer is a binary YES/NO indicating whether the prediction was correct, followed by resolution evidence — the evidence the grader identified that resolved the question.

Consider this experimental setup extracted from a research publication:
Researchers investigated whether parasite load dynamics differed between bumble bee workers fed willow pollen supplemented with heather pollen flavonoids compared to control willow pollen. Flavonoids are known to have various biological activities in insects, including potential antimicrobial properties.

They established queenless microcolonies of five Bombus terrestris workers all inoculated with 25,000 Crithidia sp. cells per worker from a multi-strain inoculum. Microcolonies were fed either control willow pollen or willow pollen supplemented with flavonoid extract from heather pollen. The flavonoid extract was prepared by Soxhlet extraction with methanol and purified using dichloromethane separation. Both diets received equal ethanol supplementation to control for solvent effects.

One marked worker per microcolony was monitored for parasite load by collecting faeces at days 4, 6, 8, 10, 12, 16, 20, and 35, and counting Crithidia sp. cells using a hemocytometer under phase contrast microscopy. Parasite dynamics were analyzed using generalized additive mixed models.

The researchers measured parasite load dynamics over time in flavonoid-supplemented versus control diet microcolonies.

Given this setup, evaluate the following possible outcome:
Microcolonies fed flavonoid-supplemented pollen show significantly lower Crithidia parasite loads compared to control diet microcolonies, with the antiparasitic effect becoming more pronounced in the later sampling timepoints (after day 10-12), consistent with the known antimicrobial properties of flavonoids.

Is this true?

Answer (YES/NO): NO